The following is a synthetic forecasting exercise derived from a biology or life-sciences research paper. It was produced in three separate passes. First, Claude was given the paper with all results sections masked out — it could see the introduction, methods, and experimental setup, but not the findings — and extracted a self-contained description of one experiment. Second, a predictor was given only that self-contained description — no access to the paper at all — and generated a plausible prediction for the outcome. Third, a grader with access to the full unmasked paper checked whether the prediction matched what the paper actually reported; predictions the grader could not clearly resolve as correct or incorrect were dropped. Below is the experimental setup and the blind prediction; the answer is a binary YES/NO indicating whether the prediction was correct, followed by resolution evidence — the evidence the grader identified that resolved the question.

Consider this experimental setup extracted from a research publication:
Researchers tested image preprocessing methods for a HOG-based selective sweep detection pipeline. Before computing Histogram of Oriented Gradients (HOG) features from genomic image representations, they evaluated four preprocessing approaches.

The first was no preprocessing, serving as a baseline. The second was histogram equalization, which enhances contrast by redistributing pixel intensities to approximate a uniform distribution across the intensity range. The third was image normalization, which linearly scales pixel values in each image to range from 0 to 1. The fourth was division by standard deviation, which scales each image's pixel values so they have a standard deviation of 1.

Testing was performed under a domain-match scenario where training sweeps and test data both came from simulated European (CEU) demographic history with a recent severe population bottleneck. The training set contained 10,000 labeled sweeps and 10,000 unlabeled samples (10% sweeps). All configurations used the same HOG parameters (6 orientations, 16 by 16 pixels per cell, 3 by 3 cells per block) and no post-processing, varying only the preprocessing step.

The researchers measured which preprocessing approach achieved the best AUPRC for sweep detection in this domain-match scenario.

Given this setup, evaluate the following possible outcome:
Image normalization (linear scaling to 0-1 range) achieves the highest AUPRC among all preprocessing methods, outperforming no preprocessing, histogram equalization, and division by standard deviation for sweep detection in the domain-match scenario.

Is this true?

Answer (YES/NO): NO